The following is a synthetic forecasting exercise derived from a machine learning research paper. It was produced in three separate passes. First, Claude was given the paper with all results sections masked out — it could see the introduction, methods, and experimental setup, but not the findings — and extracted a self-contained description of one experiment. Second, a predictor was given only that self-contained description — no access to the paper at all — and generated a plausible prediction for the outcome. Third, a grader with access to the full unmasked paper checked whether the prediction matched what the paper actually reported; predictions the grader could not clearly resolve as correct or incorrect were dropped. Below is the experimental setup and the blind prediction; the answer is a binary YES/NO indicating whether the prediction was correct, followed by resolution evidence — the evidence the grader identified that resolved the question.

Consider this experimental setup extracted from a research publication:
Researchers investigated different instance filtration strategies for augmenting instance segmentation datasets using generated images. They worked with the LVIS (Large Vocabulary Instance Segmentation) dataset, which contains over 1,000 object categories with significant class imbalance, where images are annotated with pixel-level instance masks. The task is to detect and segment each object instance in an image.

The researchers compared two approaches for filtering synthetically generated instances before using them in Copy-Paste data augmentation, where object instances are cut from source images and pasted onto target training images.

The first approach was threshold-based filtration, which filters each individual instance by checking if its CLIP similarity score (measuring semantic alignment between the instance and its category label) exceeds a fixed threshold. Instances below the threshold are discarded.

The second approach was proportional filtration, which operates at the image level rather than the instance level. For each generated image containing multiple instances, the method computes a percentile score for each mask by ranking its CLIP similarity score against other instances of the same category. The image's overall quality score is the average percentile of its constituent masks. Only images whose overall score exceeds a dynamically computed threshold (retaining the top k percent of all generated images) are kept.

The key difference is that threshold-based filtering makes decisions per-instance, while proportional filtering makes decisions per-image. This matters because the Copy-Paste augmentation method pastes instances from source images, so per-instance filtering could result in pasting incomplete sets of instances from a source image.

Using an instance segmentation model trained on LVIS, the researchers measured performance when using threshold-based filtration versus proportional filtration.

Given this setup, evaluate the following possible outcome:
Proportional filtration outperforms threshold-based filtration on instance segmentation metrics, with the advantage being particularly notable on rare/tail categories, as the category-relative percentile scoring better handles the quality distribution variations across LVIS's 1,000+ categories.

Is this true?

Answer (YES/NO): NO